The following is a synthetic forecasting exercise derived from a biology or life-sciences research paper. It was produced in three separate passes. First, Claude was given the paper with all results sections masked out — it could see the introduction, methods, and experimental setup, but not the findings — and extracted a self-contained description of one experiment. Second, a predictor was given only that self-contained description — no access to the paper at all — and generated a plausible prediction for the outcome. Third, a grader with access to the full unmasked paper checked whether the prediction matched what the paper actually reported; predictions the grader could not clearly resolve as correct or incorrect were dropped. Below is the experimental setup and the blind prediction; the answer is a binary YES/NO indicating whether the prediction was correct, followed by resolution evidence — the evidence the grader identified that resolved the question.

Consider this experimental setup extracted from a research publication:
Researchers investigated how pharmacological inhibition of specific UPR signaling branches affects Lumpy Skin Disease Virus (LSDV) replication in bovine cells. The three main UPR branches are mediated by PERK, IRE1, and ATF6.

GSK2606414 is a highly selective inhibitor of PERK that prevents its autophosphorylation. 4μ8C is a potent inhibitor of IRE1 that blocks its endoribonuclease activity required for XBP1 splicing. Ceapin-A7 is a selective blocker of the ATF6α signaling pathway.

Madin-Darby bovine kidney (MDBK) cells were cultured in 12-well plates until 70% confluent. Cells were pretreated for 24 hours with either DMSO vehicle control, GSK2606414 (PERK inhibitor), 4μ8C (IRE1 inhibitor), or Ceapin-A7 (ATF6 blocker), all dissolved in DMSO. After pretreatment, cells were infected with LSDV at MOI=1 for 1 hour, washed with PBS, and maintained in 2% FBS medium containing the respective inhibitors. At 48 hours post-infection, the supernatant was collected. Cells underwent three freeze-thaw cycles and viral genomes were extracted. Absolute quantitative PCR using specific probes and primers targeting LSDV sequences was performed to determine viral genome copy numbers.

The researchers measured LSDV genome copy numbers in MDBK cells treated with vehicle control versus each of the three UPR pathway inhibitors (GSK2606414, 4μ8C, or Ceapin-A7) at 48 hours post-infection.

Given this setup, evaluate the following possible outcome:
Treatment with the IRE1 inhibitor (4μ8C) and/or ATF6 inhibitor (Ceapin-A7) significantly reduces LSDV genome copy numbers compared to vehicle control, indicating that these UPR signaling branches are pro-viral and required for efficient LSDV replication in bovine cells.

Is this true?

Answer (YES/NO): NO